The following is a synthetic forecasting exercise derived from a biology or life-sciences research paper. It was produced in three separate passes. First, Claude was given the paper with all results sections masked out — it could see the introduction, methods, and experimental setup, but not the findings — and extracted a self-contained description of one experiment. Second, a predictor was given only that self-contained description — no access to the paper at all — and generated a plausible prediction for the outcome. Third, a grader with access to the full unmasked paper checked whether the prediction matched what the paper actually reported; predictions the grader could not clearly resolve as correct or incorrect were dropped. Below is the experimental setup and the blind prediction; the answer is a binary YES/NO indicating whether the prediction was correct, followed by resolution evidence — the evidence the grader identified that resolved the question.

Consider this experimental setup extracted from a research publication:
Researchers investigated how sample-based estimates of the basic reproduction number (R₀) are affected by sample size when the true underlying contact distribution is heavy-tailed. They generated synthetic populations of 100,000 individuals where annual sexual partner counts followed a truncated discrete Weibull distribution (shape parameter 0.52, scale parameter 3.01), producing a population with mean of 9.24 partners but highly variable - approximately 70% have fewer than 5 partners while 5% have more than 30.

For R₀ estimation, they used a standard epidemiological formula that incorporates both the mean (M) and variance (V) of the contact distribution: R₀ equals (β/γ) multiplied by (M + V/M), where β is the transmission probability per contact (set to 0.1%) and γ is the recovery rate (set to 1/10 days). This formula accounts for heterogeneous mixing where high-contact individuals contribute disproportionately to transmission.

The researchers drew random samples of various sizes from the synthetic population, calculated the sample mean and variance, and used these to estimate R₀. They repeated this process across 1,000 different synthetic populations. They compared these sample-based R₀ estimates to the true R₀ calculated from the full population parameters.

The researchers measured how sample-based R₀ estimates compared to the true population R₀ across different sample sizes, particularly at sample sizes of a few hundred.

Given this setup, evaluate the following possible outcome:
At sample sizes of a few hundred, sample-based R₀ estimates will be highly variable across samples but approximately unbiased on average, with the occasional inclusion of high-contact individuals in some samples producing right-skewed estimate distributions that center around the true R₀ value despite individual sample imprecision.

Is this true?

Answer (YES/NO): NO